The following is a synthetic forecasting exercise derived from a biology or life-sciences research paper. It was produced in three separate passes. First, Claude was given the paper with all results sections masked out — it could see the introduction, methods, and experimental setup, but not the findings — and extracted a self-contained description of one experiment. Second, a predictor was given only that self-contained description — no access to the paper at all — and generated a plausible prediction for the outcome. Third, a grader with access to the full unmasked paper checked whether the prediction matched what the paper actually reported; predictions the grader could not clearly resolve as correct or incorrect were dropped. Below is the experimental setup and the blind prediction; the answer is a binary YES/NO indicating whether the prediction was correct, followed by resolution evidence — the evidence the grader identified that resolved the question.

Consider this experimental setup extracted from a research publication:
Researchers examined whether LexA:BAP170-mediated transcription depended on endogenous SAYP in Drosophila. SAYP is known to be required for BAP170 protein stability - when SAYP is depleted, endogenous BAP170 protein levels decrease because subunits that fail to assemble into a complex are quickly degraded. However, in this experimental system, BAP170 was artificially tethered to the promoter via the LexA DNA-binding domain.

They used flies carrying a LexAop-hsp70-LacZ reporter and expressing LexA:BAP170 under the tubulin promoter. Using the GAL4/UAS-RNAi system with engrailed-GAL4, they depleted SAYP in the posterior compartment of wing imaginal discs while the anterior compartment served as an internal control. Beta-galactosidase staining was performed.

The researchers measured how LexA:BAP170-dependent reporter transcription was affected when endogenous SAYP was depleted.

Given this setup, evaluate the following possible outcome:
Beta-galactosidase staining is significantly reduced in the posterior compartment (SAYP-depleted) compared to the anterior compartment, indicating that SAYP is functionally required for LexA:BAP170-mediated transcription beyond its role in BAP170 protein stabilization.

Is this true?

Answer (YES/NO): NO